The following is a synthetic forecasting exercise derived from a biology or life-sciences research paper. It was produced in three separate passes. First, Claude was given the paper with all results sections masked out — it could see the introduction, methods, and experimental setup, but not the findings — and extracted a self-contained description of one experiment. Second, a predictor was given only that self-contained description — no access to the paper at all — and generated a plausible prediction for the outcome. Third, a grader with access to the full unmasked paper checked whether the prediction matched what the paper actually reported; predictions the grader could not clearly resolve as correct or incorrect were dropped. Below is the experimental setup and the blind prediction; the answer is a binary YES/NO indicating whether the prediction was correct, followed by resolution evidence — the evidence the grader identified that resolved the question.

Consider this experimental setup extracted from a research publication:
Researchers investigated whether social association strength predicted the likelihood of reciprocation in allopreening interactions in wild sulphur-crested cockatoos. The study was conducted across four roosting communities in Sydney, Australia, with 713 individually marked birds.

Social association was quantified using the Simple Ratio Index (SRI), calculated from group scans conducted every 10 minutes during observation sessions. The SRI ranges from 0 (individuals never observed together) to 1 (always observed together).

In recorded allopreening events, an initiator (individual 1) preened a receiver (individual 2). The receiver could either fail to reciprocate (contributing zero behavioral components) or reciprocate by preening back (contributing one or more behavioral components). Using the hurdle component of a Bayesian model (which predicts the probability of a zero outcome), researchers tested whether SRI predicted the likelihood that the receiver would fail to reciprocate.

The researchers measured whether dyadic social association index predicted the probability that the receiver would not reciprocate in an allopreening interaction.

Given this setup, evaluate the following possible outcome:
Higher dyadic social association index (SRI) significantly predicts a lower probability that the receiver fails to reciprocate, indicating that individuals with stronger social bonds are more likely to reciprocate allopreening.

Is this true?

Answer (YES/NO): NO